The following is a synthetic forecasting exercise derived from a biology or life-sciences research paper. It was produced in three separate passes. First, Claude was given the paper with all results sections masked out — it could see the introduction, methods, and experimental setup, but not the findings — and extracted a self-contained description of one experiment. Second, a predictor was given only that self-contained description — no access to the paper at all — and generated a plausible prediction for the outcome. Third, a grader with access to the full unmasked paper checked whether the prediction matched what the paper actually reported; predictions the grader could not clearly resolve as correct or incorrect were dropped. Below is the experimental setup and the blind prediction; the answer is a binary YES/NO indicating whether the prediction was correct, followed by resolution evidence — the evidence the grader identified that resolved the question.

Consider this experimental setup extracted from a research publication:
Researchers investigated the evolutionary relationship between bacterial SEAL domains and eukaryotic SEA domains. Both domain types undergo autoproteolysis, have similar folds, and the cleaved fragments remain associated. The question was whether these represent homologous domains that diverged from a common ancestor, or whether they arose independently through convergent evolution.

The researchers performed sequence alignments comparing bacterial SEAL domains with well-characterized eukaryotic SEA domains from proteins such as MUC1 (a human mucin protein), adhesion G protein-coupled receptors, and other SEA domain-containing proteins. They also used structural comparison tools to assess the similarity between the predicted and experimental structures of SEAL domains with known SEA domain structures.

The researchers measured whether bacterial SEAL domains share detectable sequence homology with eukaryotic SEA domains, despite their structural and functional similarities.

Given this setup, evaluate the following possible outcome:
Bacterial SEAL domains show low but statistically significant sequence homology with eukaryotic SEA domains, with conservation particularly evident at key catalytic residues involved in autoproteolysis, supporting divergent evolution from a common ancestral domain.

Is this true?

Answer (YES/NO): NO